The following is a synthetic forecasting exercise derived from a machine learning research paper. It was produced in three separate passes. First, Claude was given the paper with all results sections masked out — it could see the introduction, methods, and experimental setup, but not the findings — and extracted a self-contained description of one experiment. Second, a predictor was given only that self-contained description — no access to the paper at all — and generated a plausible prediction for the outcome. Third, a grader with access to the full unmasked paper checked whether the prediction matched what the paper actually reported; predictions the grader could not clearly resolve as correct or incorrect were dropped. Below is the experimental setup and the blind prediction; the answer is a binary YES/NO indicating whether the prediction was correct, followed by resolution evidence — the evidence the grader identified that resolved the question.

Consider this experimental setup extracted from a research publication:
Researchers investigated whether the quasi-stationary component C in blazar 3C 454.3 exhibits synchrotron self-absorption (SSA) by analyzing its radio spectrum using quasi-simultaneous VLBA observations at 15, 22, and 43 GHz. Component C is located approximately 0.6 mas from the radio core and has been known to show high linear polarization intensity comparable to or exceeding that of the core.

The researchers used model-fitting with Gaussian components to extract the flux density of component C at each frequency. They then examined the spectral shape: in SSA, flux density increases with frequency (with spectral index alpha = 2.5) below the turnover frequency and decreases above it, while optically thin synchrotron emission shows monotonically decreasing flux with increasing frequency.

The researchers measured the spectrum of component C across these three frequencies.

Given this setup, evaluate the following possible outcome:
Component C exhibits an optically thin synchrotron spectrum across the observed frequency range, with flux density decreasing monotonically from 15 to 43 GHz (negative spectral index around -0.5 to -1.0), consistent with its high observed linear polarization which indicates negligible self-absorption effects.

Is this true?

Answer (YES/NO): NO